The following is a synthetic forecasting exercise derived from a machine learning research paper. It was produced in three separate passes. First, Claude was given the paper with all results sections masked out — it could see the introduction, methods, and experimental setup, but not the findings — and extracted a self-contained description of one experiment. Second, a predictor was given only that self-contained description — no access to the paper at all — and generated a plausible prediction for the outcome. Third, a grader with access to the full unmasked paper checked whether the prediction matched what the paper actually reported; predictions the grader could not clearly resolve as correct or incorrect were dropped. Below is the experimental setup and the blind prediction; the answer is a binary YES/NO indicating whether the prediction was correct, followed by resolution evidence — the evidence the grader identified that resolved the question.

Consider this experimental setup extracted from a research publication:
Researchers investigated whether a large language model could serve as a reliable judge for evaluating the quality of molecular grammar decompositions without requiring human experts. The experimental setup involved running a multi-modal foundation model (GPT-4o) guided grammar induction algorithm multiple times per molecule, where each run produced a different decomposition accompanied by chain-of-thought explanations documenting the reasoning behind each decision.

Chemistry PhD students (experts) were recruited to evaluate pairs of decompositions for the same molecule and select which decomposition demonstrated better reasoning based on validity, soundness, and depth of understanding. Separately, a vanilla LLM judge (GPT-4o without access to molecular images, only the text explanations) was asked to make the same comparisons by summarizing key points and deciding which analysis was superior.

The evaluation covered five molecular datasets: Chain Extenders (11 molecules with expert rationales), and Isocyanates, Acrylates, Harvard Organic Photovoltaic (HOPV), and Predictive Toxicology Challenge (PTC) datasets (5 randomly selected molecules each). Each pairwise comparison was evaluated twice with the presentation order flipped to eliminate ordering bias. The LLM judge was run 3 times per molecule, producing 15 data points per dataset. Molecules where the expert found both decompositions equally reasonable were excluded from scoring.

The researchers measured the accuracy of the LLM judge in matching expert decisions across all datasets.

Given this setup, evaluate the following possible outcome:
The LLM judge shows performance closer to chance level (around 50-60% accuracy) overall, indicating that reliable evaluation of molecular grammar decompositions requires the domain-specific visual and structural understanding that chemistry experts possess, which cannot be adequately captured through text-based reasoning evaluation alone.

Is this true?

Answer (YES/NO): NO